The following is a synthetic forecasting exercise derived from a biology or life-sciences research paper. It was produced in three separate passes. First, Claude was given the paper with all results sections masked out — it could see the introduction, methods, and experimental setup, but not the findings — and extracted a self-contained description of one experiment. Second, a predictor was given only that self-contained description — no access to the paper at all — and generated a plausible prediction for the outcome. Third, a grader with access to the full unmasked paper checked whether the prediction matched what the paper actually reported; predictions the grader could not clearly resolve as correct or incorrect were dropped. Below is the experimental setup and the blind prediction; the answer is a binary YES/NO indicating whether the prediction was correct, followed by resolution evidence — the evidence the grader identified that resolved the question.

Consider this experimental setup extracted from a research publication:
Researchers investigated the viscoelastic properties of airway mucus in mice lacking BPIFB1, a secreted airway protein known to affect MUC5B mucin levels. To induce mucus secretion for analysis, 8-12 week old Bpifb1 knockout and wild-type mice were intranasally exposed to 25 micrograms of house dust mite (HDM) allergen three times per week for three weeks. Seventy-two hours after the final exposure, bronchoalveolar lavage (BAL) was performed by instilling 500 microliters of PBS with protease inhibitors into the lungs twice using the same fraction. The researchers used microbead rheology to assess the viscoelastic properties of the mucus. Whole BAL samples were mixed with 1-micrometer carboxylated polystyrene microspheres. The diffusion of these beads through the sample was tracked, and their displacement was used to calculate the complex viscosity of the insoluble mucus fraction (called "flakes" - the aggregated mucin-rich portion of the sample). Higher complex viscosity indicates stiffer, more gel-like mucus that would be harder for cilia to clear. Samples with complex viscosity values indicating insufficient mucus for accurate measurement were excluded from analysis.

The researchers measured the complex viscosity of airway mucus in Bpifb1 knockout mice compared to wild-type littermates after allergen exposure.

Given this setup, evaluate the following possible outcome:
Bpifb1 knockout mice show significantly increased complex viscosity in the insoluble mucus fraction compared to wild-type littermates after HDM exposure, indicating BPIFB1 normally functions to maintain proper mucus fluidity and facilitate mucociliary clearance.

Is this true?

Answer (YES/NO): YES